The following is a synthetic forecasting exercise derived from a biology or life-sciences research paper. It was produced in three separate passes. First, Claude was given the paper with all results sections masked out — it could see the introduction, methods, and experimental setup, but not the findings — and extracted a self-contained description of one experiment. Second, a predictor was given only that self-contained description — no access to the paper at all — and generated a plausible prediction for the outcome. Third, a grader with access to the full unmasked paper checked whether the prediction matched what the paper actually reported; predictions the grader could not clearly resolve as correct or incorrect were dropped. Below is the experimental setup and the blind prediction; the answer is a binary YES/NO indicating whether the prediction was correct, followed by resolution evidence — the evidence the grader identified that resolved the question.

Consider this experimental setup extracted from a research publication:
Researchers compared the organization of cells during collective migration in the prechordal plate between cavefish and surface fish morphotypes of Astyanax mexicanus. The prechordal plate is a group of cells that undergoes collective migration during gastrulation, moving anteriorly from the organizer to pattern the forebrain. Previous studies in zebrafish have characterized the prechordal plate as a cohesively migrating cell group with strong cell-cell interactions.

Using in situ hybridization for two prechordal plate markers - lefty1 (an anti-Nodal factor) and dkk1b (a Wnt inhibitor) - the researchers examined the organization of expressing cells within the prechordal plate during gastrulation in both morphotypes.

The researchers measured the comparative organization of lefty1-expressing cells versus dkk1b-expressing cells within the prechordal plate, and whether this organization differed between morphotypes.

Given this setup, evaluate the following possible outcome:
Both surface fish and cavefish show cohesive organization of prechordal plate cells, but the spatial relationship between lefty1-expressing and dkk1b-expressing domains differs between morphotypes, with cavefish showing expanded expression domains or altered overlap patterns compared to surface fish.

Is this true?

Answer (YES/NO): NO